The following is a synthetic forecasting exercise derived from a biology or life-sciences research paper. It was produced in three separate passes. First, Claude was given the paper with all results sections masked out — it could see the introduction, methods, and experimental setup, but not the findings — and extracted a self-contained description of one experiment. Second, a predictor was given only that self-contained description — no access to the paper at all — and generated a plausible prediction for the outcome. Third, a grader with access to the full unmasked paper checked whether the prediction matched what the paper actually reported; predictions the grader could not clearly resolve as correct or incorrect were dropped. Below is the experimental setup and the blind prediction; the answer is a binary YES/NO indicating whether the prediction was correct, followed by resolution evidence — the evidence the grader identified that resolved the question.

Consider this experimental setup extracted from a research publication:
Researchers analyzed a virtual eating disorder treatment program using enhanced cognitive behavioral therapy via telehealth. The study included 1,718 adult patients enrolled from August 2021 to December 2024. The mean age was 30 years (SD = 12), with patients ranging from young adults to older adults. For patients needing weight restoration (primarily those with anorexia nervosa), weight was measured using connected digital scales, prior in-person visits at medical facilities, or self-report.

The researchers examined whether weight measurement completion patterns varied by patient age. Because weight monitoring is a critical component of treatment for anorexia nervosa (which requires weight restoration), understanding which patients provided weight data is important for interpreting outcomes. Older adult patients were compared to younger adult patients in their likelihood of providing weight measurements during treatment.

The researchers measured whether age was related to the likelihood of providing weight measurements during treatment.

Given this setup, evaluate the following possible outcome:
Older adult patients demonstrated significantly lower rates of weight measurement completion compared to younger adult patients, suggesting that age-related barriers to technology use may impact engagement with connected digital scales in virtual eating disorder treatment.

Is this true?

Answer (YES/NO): NO